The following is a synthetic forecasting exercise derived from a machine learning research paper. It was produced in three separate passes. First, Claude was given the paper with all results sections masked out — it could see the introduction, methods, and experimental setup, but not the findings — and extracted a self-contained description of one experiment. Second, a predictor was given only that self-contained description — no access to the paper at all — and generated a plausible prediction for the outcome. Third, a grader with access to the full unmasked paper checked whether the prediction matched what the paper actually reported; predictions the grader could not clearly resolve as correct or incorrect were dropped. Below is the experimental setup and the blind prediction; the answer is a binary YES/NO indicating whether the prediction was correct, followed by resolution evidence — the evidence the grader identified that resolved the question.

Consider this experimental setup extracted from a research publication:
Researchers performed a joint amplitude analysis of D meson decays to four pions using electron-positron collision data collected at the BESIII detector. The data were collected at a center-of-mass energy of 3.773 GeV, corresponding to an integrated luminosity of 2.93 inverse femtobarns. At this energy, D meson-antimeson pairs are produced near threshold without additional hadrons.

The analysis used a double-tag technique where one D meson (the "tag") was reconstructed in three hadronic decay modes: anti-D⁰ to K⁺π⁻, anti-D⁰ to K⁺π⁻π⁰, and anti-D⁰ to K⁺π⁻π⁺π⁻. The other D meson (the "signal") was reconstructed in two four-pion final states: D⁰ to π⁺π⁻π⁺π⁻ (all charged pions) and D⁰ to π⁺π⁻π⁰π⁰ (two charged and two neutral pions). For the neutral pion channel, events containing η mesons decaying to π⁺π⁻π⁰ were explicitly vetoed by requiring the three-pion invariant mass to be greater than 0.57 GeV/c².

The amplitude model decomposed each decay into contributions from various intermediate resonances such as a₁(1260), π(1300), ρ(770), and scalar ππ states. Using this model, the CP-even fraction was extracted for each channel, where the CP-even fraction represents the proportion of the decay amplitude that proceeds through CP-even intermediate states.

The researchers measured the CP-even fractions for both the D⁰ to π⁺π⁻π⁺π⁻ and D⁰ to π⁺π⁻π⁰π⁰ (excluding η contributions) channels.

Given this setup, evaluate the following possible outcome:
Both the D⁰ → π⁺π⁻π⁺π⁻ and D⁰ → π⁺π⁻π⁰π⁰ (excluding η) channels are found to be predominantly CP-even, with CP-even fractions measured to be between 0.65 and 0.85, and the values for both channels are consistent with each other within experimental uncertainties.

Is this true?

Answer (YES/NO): YES